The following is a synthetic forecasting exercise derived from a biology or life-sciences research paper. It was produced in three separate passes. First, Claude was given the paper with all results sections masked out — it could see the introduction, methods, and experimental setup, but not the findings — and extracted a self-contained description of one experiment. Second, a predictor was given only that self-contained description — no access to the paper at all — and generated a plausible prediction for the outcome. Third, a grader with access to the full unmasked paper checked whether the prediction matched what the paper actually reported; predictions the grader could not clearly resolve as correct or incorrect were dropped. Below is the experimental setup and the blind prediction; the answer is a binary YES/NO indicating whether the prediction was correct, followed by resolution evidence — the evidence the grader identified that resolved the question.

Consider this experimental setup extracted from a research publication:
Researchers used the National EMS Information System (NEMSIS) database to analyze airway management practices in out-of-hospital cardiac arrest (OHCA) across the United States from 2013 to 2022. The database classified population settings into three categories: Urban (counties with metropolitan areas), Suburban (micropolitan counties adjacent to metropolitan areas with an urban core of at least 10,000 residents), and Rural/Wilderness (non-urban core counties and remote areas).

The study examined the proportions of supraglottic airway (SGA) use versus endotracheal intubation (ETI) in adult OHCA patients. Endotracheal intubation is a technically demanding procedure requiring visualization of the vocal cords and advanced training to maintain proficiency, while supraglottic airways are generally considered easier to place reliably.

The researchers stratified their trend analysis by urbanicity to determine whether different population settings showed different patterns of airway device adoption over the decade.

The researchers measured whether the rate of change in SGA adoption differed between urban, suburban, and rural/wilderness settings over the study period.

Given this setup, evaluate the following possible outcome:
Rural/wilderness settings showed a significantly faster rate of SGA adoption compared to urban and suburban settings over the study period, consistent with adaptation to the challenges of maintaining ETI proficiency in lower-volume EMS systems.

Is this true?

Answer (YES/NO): NO